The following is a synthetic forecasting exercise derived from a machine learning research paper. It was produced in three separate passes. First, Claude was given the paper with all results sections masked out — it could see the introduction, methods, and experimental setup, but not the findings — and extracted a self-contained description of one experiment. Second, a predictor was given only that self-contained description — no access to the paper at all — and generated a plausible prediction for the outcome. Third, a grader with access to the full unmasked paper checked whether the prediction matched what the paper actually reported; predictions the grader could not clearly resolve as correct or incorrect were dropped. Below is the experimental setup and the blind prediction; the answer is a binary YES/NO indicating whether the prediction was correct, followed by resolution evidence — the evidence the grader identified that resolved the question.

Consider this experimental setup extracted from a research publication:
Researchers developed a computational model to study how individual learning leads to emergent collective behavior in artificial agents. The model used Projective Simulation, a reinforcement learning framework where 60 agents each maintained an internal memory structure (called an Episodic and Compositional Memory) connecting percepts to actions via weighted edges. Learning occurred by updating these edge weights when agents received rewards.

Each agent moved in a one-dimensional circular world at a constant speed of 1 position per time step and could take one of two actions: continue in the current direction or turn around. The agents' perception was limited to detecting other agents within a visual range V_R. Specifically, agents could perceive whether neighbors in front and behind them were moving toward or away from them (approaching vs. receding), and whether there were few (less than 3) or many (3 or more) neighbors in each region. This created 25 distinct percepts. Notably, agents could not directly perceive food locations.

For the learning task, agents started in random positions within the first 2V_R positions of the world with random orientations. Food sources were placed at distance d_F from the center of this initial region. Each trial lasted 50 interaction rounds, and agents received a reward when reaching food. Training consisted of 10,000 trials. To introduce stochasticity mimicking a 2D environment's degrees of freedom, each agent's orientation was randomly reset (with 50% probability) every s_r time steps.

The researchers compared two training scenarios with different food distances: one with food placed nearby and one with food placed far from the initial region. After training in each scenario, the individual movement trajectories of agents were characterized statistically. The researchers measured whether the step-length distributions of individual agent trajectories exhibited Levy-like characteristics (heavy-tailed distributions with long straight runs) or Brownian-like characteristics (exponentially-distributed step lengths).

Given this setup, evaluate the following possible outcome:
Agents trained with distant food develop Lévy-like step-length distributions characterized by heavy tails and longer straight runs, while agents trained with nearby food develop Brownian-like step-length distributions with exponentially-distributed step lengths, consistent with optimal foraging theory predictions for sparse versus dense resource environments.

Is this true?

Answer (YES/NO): YES